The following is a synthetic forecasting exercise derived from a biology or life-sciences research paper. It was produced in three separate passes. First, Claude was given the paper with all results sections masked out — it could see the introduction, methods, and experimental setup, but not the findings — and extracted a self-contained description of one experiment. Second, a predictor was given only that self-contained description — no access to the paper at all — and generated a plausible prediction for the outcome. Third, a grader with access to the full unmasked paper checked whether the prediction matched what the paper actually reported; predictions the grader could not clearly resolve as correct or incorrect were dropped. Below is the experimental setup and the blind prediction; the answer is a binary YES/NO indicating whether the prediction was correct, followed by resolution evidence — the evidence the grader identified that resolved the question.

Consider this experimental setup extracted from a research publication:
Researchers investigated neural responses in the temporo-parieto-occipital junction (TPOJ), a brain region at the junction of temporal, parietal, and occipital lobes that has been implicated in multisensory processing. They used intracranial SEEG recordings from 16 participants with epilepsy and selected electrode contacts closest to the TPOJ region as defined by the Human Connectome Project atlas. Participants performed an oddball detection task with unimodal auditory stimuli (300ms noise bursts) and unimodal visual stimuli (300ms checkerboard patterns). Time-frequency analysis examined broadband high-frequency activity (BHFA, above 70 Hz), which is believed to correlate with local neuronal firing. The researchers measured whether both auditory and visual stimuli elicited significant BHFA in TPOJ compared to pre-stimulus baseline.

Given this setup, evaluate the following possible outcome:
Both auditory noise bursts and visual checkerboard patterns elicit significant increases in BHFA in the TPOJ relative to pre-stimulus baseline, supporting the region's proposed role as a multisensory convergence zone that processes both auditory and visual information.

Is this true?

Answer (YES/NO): YES